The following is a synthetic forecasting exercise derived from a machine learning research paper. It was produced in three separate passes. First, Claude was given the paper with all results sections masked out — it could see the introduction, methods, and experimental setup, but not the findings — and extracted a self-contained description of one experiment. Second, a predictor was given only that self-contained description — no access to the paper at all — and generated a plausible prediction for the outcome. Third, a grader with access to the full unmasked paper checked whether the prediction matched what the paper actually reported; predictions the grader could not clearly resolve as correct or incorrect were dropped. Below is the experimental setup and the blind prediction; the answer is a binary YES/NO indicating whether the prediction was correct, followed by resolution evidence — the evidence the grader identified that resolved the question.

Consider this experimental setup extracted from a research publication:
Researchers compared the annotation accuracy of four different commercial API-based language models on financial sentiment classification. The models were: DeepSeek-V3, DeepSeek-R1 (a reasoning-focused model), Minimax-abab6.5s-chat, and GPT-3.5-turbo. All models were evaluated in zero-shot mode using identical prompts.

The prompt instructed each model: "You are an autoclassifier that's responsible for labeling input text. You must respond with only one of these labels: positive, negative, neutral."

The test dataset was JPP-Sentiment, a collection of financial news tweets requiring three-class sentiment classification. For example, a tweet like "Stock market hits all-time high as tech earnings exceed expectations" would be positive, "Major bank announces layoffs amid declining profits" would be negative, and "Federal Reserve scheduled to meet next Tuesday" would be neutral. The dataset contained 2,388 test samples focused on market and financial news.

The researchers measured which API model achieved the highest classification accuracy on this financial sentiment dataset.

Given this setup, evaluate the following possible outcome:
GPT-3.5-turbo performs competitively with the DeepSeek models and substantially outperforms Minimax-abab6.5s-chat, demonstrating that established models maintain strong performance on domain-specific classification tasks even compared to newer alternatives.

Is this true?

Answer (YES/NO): NO